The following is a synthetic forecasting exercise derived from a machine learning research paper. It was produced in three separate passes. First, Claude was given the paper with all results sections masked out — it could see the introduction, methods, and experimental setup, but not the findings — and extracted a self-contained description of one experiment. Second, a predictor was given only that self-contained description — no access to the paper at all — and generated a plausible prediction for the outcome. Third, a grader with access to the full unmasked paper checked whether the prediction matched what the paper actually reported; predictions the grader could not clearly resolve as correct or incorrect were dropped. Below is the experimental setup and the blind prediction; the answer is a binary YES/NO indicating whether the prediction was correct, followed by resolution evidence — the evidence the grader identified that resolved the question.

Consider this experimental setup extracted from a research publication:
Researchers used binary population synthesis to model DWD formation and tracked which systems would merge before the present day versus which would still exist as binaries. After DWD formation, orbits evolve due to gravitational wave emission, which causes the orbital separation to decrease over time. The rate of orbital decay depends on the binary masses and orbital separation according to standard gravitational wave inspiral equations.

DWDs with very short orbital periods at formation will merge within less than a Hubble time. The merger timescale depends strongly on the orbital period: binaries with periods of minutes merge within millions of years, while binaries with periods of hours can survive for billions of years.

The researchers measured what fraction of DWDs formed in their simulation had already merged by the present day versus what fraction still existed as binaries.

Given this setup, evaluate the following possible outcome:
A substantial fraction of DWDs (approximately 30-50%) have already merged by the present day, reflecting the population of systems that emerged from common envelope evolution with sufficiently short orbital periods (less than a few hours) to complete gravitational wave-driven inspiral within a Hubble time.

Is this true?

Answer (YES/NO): NO